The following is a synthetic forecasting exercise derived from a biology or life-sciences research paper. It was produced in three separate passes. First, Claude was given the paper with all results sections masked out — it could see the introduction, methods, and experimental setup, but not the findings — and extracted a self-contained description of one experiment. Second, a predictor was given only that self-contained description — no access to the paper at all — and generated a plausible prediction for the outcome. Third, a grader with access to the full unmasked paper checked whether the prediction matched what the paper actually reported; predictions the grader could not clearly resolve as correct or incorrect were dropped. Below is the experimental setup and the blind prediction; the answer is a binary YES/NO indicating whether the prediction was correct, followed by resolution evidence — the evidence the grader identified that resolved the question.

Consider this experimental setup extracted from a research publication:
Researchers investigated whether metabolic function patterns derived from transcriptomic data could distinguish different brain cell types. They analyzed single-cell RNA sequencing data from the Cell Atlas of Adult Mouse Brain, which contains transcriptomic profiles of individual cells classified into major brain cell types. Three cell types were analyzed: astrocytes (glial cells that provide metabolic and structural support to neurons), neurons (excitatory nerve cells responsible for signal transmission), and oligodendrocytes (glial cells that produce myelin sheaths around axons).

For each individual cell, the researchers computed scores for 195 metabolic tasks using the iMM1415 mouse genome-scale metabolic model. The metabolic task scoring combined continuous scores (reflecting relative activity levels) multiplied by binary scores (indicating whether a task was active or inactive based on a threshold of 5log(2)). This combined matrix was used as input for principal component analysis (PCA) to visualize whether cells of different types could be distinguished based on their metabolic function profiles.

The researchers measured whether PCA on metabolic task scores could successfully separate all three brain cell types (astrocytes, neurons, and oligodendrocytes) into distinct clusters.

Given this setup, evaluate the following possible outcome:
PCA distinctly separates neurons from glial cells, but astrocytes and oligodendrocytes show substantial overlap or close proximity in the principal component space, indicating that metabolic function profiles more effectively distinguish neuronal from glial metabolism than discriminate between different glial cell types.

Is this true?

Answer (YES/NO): YES